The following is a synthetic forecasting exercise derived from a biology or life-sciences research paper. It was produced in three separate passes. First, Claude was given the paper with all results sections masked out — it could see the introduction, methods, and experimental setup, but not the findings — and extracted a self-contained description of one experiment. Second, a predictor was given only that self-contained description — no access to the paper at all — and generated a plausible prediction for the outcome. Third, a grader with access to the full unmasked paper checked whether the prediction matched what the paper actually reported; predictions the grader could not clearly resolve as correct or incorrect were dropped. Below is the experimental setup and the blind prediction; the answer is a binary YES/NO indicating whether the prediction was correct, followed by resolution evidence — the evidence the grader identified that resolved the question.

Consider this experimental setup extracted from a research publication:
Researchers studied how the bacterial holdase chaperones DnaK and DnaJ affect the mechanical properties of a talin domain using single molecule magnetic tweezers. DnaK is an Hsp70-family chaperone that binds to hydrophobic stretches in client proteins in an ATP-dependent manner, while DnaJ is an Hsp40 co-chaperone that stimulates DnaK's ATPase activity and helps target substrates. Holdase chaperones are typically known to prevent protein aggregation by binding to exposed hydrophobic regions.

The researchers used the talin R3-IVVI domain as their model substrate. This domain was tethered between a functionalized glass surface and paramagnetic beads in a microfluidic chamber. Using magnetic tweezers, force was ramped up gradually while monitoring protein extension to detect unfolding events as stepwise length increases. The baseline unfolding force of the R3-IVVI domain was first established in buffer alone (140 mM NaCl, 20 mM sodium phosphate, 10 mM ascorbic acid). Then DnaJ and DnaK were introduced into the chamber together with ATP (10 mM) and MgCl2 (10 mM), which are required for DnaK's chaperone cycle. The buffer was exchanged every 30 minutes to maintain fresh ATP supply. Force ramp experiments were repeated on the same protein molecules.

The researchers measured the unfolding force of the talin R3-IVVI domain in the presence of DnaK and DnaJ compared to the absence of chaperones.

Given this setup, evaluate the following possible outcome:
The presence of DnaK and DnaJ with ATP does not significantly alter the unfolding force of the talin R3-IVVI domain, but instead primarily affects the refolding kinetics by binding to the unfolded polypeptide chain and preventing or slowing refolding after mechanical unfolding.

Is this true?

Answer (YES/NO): NO